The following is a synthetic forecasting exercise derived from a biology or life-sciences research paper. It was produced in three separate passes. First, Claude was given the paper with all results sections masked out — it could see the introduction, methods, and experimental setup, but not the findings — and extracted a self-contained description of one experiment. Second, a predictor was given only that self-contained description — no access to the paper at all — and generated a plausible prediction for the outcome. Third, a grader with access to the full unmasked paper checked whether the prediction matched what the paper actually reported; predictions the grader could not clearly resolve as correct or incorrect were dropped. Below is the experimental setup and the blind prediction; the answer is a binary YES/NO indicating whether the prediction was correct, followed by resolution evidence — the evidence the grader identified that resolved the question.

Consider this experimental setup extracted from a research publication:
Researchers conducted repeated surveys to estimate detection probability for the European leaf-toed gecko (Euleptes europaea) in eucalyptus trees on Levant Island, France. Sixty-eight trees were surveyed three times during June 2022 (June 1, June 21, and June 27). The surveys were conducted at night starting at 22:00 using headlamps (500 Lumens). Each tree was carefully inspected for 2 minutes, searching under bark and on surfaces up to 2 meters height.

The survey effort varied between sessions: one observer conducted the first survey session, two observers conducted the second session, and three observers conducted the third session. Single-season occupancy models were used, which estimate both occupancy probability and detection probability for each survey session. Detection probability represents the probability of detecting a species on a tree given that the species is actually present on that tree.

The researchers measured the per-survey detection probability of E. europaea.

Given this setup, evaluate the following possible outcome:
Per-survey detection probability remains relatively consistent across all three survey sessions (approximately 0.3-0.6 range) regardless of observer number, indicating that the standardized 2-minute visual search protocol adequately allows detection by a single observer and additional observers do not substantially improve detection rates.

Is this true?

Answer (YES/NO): NO